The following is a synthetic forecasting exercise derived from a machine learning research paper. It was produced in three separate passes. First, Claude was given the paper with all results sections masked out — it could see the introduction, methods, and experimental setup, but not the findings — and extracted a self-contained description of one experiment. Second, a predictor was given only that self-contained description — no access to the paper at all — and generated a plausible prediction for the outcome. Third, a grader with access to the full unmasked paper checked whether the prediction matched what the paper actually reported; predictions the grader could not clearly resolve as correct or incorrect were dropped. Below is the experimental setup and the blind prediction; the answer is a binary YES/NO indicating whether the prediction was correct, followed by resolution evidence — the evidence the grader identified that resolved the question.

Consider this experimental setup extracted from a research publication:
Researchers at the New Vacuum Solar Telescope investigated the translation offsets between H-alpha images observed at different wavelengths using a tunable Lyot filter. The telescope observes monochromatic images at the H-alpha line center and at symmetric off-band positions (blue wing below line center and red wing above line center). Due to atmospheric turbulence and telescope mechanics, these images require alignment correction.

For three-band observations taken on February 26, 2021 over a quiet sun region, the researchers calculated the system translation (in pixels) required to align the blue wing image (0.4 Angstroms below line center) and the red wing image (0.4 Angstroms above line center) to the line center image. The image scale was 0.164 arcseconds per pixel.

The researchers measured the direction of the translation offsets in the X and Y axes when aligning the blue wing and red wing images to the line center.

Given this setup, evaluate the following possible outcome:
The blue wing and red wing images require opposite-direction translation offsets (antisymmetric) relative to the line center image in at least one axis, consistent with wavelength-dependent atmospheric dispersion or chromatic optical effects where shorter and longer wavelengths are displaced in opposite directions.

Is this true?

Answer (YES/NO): YES